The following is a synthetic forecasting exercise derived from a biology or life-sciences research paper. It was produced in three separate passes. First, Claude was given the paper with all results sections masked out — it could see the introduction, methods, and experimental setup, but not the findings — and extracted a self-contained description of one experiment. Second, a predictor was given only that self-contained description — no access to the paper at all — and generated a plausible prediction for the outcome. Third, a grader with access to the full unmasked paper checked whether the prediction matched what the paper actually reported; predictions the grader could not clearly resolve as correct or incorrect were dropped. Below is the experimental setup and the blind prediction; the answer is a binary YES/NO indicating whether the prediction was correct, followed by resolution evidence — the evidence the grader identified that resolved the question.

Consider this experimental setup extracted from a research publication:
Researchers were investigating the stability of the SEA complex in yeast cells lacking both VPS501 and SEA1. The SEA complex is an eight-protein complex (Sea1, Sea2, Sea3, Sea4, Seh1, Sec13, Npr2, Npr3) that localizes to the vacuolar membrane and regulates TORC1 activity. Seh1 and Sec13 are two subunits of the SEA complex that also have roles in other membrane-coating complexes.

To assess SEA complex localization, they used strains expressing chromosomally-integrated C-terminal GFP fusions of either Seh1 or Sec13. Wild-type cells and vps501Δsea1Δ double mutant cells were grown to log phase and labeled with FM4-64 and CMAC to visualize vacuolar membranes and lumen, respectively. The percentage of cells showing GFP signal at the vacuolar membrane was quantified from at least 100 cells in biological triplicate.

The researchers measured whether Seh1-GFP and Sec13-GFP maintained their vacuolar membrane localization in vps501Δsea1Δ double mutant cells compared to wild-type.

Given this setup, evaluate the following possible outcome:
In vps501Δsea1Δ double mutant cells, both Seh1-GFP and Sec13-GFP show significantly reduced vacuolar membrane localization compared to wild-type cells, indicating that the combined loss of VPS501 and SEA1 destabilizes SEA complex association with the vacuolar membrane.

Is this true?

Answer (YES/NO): YES